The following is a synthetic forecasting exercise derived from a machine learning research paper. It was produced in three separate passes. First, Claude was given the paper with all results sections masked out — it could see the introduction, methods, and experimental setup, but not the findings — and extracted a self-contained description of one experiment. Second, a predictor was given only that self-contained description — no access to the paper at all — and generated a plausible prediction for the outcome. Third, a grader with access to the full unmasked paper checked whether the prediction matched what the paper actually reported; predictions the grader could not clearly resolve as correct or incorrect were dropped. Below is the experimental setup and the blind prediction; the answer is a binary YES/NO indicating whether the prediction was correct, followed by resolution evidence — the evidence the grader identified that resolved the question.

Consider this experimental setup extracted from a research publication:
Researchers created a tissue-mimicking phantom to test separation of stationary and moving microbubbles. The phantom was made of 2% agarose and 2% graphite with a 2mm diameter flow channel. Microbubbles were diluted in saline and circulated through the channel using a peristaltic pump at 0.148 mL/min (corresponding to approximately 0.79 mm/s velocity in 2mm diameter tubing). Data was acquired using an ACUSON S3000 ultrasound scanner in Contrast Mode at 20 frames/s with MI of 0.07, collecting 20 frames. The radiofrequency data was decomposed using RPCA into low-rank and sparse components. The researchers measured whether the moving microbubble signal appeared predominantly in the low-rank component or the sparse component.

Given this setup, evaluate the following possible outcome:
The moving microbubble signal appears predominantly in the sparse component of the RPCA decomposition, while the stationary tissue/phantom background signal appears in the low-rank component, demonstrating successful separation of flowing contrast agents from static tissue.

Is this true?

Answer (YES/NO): YES